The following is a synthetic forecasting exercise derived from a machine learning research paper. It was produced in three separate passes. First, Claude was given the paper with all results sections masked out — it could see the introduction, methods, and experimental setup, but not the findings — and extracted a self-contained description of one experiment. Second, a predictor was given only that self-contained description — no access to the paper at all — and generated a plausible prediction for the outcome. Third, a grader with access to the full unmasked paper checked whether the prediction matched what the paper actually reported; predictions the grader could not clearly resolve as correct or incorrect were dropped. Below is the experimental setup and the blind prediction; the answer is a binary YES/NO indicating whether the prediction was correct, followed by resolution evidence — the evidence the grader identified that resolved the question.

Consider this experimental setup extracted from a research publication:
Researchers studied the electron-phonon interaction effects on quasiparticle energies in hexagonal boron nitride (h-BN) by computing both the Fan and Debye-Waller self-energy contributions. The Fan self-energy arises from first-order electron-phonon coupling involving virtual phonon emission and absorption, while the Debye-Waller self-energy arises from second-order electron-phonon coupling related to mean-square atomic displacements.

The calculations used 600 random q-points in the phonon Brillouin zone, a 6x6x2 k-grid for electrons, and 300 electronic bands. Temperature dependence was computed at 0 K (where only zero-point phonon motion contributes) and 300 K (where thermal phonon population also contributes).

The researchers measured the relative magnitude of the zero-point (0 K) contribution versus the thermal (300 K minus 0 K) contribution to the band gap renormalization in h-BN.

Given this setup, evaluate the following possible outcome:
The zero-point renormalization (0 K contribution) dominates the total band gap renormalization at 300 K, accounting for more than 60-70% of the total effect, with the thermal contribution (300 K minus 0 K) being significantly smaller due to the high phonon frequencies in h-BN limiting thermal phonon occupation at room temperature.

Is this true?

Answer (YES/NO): YES